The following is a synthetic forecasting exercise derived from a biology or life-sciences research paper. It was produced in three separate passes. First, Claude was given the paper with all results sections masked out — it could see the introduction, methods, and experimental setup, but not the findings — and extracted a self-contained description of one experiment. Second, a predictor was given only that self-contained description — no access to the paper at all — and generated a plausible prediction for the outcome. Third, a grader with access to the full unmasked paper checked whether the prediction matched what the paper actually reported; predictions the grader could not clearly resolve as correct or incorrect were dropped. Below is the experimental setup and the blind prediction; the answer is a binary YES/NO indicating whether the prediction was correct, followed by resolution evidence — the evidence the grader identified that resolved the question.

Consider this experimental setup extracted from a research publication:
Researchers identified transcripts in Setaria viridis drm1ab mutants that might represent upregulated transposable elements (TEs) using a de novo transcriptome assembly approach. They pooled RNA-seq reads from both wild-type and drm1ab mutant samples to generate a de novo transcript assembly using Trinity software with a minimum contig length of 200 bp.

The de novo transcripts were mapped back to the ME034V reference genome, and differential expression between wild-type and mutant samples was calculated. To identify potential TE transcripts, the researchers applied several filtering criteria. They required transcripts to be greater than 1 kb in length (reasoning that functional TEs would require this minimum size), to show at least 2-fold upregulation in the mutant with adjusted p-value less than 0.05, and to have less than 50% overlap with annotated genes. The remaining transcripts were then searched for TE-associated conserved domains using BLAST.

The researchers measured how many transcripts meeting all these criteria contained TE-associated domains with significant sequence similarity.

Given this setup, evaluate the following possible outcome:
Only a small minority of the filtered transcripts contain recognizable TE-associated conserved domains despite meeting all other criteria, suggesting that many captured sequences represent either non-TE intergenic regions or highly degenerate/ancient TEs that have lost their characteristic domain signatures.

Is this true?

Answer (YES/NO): YES